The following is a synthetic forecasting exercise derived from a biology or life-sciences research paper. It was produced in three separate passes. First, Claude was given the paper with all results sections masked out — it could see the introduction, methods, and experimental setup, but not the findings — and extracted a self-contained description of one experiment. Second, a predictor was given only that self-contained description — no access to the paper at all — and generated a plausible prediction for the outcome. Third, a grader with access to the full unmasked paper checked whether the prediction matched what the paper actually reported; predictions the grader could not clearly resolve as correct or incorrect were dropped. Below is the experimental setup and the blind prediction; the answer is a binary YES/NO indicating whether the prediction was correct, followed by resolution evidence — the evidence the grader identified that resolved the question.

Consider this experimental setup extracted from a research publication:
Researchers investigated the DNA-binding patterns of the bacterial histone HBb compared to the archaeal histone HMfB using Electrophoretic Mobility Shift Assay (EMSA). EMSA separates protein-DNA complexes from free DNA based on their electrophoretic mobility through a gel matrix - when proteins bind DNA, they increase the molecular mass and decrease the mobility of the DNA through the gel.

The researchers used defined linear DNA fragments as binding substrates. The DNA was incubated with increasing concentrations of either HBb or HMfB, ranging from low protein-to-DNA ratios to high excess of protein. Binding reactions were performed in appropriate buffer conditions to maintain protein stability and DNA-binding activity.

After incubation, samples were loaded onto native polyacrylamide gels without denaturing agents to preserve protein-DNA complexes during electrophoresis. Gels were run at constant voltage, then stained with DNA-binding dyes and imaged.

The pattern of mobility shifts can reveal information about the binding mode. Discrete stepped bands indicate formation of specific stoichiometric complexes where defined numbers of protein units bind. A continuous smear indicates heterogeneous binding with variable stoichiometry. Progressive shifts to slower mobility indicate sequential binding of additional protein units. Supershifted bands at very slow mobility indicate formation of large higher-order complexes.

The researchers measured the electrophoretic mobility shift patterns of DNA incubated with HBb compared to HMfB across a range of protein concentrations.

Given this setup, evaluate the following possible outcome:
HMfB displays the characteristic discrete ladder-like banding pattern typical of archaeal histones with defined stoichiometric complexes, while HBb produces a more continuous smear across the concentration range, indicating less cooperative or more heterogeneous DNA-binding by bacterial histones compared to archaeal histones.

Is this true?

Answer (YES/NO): YES